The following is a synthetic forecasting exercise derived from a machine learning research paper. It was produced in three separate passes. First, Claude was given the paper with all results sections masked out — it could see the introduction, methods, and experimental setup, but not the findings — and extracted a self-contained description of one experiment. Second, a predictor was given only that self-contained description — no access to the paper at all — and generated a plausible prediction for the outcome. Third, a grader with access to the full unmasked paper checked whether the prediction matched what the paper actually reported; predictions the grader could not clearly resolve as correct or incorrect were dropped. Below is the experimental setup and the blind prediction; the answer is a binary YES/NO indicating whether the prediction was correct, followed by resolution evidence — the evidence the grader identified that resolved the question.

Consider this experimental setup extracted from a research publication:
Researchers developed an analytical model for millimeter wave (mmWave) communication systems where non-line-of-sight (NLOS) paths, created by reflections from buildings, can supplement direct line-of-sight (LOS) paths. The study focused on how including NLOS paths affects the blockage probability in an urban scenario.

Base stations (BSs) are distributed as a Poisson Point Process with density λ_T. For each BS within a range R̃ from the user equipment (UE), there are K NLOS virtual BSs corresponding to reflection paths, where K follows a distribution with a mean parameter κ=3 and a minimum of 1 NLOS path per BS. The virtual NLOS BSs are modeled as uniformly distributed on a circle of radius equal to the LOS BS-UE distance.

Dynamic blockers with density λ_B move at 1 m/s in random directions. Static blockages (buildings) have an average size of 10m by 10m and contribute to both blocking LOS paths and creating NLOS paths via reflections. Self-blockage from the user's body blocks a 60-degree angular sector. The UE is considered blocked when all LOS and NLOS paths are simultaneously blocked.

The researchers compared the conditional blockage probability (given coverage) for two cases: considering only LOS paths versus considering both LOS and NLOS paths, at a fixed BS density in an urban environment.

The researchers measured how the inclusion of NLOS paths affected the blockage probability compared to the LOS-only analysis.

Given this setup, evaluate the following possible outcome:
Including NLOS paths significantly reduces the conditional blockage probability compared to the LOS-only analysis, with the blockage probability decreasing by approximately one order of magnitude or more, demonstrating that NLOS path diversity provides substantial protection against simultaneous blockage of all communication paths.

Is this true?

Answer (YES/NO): NO